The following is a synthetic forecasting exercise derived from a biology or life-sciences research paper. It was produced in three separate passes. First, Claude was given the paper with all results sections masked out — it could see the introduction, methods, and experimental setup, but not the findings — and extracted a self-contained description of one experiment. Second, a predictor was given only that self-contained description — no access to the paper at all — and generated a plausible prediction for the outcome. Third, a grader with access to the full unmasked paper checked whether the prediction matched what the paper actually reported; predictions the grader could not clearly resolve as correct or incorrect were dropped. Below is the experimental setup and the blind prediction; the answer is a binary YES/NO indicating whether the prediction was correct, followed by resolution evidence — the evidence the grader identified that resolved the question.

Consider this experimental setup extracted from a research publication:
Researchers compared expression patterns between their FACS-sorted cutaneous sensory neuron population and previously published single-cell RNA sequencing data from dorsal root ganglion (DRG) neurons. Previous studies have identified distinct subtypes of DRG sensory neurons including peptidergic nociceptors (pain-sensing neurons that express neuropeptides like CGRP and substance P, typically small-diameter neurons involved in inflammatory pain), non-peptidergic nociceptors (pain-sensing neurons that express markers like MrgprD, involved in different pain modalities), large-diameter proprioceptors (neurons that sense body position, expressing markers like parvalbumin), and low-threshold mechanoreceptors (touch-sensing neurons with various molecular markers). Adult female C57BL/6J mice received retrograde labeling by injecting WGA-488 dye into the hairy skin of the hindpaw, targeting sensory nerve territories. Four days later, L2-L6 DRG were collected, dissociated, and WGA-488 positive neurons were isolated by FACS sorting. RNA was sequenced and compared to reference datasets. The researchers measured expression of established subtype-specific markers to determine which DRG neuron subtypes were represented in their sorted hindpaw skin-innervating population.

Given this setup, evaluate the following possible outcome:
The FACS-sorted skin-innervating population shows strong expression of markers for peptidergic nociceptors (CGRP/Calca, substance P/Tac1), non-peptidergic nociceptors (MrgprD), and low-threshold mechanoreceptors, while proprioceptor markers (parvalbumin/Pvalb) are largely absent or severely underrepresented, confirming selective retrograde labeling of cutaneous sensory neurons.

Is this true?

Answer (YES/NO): NO